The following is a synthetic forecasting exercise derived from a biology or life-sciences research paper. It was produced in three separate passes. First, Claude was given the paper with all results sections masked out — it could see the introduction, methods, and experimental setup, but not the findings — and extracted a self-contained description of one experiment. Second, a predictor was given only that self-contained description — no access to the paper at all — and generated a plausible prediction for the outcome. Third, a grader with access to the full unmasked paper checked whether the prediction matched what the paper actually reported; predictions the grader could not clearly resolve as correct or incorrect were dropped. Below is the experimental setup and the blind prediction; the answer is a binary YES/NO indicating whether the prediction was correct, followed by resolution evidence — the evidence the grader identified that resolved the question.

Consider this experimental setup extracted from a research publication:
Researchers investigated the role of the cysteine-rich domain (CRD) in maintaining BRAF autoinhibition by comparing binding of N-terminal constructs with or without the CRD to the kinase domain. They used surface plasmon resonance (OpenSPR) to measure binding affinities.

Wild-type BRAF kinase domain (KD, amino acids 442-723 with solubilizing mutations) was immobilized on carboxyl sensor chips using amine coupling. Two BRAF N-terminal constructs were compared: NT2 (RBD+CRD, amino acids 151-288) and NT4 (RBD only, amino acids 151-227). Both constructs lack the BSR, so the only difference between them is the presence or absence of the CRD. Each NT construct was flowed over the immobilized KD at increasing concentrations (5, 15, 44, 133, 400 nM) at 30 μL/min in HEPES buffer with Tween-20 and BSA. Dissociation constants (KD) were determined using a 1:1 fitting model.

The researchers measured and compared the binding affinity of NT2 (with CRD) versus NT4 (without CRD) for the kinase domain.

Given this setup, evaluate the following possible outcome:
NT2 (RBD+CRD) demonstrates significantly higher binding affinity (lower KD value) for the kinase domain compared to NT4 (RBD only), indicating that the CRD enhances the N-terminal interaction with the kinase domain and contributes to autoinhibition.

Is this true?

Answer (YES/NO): YES